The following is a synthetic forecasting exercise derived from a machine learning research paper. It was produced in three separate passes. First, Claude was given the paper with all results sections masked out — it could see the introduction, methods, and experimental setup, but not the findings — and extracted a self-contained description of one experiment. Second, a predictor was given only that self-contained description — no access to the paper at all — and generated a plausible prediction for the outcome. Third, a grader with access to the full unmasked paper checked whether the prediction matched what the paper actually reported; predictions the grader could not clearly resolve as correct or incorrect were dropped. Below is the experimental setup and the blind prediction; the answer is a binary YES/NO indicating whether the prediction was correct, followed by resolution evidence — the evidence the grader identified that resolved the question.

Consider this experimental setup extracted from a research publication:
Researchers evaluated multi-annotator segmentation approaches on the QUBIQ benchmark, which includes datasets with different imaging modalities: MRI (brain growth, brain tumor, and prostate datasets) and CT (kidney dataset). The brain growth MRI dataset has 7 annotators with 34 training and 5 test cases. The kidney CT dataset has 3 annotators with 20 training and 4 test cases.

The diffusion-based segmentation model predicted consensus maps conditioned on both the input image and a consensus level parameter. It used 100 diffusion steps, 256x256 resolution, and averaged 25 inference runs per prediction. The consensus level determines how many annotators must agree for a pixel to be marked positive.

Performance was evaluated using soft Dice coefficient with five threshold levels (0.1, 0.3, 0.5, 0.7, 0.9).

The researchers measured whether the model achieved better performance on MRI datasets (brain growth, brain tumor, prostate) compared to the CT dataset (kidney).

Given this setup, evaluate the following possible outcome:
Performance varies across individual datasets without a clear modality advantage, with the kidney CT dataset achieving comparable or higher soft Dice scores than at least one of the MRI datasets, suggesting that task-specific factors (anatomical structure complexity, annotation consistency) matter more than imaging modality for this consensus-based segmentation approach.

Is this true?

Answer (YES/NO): YES